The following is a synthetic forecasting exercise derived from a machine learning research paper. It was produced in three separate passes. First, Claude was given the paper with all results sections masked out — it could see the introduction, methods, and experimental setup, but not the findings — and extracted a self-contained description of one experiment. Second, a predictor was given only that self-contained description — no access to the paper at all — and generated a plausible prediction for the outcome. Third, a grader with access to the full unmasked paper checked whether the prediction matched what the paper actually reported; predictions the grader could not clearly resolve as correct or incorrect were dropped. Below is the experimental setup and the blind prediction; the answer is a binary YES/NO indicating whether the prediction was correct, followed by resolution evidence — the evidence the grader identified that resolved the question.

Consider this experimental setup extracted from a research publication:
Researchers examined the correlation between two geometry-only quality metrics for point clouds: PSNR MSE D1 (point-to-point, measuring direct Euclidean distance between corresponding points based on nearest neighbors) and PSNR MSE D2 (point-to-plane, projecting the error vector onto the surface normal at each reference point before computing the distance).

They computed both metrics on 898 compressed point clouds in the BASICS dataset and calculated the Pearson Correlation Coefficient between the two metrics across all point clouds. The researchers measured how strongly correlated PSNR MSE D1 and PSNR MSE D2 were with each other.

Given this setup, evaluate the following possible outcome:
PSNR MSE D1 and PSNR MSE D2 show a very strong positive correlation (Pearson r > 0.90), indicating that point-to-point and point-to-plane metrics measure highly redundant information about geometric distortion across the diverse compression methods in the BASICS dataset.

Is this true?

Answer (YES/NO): YES